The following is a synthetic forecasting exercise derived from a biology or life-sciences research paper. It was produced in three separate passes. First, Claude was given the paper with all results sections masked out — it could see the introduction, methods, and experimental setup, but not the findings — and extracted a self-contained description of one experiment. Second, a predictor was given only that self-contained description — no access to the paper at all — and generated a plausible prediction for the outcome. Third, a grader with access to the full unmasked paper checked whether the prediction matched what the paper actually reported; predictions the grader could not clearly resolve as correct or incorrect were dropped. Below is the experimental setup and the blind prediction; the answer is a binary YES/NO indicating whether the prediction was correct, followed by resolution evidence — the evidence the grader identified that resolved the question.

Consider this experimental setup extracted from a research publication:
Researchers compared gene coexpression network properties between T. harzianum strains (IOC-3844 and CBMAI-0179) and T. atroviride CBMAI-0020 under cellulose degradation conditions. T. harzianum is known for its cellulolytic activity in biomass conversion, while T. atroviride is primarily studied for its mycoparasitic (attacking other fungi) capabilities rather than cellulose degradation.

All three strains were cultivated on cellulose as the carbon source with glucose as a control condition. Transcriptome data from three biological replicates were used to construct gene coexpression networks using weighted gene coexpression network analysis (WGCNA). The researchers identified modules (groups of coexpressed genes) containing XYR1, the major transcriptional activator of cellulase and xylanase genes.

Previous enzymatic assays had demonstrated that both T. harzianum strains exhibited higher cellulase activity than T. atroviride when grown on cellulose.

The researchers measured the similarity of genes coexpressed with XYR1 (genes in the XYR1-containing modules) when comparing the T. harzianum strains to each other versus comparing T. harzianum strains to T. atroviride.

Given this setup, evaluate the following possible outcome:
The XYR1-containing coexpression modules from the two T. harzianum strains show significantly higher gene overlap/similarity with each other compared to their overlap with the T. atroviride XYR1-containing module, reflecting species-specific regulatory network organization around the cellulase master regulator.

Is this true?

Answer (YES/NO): YES